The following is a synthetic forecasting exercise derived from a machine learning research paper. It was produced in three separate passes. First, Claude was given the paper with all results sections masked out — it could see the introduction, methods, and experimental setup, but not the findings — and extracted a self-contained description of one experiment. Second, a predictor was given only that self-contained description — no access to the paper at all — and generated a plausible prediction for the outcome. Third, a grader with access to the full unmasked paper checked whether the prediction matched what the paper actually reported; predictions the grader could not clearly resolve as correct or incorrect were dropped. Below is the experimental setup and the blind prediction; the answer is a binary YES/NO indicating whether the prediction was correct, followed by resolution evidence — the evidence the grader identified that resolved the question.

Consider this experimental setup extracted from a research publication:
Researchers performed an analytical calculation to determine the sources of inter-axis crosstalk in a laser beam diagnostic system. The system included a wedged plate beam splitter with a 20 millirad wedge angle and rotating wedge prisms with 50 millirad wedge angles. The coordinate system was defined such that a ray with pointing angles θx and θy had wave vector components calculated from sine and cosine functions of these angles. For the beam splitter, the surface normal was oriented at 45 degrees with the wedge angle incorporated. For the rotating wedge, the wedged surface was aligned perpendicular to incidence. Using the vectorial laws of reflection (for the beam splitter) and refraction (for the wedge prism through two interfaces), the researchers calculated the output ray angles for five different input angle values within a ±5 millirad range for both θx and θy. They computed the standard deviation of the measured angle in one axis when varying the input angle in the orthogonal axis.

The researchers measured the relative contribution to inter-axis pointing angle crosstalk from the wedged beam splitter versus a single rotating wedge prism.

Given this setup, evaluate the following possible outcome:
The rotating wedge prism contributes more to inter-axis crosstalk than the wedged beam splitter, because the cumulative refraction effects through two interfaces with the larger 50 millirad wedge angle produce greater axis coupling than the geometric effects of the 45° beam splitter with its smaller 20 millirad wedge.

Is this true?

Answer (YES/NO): NO